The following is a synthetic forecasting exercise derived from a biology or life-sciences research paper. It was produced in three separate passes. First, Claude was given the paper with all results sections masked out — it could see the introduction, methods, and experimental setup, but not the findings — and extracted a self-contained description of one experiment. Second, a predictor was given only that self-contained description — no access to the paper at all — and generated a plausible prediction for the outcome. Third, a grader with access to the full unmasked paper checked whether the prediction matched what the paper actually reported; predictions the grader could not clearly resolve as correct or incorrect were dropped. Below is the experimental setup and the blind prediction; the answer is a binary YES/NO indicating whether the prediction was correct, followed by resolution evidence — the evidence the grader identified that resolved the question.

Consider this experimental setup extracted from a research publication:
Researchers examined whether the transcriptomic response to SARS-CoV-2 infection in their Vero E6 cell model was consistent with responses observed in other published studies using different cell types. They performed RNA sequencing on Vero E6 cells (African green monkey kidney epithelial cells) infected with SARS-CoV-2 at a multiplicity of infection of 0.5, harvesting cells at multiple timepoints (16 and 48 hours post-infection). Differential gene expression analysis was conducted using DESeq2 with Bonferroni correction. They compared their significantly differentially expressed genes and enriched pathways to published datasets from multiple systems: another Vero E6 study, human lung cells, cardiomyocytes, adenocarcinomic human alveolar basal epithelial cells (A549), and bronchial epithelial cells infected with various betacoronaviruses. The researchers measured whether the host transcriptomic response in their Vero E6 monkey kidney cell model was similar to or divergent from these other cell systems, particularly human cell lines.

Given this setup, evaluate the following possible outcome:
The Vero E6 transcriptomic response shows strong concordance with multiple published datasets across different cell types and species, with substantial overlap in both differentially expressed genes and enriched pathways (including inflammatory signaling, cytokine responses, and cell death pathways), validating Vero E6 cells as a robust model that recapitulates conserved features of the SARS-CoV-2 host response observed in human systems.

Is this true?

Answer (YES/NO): NO